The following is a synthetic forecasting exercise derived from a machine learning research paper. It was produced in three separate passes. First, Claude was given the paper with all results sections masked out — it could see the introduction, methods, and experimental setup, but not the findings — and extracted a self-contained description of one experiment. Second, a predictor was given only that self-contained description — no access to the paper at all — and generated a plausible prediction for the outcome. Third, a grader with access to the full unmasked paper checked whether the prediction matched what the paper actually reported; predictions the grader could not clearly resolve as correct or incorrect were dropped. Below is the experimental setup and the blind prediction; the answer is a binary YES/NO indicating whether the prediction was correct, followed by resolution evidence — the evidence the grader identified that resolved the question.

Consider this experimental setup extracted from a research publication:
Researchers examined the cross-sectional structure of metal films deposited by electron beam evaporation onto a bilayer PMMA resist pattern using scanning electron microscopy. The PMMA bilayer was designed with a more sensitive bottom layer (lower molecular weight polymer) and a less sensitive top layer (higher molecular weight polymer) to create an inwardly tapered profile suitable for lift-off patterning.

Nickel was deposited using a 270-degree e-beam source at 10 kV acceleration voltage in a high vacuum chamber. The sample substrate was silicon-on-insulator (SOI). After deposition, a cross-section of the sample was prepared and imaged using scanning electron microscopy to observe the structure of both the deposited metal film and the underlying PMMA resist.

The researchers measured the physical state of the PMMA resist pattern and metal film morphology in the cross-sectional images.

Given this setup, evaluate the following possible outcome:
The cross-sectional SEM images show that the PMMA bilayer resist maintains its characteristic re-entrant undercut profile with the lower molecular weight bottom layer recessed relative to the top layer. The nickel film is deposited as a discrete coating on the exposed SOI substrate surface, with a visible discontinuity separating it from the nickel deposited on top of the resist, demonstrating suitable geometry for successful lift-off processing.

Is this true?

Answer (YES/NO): NO